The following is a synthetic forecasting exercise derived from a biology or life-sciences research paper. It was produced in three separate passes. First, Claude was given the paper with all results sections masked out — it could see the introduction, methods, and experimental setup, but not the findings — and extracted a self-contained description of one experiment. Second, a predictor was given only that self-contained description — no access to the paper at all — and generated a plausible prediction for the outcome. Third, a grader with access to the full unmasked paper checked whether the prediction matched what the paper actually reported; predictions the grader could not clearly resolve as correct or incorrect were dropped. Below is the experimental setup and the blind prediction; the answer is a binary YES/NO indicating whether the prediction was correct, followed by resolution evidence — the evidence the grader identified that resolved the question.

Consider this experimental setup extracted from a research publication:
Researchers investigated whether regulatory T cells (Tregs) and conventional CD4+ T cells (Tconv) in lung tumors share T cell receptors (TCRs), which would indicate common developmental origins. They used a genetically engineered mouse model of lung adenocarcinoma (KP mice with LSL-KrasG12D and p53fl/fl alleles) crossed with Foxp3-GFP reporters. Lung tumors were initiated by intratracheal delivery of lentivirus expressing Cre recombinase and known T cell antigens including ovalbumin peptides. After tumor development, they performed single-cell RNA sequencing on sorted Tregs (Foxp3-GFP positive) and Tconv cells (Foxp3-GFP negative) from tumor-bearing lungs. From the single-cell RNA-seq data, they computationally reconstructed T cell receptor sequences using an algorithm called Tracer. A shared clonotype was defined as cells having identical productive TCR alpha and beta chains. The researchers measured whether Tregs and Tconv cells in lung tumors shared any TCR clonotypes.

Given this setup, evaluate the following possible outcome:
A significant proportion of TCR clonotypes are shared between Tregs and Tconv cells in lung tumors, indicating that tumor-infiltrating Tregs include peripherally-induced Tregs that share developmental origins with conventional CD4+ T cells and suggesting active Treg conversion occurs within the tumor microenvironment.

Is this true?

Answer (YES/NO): NO